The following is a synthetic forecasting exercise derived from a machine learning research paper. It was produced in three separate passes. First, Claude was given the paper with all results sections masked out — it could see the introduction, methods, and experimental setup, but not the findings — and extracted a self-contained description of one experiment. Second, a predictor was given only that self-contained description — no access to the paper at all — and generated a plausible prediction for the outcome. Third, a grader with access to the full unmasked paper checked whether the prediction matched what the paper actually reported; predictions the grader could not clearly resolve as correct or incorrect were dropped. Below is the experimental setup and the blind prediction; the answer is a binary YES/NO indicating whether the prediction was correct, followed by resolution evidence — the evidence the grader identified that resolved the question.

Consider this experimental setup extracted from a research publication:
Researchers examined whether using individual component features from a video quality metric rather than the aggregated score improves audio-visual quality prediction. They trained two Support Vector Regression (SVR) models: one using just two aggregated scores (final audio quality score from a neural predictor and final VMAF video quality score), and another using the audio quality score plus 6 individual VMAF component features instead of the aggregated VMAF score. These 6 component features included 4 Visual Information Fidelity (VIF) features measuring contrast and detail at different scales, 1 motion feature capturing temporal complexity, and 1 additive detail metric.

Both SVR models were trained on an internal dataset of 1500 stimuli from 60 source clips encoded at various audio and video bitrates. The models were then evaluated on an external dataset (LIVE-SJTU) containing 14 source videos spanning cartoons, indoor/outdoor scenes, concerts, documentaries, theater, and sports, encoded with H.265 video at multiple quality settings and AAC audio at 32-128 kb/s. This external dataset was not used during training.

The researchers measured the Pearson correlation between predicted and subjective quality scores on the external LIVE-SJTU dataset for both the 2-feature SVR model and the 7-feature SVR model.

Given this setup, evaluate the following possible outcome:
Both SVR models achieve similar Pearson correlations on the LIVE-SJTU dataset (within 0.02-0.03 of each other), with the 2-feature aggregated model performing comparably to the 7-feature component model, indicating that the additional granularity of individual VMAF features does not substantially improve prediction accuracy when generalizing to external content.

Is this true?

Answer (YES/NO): NO